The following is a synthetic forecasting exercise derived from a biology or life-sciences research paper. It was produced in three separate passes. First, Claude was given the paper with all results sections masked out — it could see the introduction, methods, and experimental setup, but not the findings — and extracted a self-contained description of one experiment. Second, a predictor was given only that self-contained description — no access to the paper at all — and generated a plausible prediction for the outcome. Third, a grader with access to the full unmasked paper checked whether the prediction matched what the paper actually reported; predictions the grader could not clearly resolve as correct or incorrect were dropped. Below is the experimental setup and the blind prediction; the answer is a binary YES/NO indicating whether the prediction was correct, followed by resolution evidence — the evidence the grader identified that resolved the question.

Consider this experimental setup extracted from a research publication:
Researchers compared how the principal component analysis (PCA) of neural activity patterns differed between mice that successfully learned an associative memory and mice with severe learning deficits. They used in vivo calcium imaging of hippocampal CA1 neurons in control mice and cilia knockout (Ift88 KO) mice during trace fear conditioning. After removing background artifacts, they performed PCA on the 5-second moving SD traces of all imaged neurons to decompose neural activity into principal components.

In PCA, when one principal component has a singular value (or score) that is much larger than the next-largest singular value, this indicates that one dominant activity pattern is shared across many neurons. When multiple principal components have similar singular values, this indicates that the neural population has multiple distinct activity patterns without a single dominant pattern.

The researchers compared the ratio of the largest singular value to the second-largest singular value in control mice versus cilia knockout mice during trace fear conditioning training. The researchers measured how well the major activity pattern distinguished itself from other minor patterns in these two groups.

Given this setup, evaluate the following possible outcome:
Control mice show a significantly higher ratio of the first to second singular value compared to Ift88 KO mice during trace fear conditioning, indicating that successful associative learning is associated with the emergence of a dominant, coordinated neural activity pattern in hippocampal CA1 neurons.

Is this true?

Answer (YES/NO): YES